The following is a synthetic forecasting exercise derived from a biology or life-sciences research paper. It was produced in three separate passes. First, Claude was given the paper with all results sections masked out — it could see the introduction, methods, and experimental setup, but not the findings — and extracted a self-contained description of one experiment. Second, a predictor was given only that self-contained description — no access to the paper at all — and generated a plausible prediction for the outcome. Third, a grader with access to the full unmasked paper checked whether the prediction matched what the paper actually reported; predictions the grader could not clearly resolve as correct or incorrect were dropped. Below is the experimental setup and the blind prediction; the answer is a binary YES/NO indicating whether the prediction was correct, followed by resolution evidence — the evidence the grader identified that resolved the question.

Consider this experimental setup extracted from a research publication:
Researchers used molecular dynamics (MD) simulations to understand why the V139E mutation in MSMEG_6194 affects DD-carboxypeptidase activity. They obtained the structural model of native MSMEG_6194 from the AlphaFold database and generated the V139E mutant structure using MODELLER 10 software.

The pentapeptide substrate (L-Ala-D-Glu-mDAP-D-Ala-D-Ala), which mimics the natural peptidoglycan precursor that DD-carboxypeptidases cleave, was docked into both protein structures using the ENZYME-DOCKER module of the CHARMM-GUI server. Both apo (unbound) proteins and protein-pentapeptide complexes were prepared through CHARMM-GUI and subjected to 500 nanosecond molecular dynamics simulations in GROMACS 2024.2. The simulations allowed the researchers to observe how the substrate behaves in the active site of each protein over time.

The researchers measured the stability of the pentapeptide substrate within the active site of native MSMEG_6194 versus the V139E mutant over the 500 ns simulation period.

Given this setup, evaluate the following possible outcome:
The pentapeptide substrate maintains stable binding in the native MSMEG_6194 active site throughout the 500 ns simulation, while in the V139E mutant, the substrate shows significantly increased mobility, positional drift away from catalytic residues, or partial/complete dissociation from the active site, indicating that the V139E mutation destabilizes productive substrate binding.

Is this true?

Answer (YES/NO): YES